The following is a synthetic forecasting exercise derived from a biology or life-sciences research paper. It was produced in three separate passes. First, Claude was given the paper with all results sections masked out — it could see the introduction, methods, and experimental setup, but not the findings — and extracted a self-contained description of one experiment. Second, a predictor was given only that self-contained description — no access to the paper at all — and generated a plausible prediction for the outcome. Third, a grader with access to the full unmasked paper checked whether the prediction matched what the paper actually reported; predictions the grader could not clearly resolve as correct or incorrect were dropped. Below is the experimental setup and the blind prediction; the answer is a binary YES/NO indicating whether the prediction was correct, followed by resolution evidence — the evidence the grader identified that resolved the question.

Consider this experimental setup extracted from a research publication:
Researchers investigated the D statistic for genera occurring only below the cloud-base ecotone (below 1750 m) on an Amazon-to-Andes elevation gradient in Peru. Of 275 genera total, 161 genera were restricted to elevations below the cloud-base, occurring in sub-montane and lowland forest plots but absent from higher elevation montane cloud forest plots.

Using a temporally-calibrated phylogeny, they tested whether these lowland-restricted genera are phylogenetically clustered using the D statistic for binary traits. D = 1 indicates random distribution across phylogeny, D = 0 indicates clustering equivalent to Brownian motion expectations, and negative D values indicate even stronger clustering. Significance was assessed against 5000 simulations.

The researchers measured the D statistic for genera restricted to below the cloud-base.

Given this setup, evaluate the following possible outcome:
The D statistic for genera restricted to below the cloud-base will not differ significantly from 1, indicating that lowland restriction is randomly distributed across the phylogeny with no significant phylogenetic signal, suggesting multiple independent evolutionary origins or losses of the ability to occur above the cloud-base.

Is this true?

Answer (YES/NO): NO